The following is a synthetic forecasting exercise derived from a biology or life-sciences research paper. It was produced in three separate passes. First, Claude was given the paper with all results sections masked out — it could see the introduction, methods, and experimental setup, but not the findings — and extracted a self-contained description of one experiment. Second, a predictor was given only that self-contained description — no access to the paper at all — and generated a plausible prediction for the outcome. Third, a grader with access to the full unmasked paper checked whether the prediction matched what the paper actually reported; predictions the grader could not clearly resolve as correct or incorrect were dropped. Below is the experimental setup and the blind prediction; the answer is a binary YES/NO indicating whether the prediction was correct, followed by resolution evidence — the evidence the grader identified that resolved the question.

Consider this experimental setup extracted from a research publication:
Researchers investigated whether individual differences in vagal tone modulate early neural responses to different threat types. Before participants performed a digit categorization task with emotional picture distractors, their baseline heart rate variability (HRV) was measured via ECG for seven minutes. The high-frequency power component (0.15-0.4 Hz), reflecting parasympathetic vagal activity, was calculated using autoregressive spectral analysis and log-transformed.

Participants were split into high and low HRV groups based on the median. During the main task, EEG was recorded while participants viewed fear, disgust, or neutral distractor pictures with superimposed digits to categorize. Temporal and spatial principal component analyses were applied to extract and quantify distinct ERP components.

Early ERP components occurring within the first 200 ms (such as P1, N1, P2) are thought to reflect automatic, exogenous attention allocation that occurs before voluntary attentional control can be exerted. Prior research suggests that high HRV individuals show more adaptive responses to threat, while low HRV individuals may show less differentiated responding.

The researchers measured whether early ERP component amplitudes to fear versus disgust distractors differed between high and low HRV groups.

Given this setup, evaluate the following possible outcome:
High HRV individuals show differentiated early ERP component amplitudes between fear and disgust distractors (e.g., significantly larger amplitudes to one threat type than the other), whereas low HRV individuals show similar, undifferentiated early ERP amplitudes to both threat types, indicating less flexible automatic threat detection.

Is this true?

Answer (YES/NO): NO